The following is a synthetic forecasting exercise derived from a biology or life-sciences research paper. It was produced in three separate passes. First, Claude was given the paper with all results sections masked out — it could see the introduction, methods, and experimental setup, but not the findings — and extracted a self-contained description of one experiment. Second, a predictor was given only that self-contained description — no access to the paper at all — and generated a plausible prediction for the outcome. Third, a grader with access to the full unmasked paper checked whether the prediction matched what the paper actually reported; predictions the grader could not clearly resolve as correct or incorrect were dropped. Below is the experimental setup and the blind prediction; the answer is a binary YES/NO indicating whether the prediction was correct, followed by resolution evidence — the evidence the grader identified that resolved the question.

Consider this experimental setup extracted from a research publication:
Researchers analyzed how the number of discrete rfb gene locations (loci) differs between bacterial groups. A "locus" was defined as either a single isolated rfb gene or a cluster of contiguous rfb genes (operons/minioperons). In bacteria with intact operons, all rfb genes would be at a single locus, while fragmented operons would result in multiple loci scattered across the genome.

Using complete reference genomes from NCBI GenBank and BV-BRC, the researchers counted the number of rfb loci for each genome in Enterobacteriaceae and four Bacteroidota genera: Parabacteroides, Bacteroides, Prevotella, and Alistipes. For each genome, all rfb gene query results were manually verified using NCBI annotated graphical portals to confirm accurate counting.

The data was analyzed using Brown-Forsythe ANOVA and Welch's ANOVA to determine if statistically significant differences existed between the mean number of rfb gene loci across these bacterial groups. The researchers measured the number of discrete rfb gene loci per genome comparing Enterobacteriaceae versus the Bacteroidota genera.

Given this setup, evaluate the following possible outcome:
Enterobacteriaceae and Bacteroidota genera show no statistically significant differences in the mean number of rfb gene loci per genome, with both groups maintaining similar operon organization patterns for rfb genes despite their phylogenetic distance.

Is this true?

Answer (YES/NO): NO